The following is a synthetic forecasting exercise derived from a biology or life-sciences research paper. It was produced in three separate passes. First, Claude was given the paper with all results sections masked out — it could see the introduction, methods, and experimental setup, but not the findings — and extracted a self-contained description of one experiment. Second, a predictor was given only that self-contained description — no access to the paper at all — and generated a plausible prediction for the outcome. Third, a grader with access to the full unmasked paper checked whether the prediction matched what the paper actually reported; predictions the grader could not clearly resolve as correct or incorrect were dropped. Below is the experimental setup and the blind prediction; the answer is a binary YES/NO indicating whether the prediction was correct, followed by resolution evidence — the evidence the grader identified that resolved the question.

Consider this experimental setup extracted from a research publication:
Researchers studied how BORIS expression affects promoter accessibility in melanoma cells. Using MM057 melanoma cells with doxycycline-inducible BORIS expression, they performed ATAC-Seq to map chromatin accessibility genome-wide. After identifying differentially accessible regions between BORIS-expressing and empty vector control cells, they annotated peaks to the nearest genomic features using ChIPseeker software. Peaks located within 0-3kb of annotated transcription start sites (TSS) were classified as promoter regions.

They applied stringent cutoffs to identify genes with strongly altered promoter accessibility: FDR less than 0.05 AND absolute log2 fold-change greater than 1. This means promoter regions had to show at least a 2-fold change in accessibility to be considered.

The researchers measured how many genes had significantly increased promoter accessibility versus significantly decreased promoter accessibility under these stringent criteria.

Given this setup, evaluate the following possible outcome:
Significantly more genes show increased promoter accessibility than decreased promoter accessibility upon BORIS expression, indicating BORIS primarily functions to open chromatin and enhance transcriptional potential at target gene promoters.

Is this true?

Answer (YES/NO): YES